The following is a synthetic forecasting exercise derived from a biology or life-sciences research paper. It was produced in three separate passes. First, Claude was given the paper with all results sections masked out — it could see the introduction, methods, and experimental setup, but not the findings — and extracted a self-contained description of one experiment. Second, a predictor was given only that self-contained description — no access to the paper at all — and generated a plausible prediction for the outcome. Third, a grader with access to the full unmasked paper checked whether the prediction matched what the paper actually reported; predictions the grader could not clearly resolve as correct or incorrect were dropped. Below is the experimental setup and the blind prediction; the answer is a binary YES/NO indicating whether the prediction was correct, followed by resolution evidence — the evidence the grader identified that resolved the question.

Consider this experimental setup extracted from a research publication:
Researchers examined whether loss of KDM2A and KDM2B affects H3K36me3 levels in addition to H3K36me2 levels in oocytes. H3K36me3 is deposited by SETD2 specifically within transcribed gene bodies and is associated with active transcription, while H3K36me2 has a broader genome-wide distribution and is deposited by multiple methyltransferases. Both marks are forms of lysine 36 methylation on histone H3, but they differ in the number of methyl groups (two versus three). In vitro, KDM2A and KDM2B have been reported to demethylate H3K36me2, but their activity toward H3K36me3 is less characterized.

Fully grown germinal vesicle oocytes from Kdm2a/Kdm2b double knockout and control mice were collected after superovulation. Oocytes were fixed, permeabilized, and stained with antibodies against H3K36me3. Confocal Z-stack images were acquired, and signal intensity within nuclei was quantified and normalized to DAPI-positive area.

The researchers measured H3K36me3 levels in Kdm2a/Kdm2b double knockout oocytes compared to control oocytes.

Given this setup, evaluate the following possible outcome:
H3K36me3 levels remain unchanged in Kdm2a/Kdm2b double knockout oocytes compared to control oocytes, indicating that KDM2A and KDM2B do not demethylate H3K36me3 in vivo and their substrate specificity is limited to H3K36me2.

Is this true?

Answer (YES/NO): NO